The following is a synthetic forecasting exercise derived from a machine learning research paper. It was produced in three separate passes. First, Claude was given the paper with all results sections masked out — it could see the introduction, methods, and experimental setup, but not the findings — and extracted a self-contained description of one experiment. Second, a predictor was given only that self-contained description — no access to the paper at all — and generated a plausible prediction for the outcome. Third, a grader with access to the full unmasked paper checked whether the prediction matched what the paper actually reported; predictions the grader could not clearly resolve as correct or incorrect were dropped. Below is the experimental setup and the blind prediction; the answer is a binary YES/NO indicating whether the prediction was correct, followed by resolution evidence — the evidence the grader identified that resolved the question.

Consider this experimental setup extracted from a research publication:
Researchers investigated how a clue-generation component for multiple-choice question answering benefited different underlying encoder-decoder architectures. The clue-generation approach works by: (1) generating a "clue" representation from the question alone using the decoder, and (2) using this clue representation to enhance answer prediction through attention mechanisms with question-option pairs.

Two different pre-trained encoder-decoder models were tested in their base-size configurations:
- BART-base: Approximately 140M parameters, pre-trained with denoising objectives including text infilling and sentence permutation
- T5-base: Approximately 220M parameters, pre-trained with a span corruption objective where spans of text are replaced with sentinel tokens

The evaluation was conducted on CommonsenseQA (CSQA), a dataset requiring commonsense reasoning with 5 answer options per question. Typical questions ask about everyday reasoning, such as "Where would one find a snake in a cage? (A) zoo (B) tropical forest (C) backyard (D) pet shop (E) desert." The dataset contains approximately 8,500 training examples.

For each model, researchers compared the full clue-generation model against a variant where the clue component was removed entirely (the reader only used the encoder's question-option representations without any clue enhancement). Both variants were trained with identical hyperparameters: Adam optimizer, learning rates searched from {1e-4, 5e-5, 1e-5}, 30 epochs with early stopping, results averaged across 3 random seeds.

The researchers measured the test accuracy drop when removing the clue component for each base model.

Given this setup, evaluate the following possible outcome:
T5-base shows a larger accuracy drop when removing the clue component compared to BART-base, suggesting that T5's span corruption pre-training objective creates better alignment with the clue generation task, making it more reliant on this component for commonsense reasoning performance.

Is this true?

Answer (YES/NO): YES